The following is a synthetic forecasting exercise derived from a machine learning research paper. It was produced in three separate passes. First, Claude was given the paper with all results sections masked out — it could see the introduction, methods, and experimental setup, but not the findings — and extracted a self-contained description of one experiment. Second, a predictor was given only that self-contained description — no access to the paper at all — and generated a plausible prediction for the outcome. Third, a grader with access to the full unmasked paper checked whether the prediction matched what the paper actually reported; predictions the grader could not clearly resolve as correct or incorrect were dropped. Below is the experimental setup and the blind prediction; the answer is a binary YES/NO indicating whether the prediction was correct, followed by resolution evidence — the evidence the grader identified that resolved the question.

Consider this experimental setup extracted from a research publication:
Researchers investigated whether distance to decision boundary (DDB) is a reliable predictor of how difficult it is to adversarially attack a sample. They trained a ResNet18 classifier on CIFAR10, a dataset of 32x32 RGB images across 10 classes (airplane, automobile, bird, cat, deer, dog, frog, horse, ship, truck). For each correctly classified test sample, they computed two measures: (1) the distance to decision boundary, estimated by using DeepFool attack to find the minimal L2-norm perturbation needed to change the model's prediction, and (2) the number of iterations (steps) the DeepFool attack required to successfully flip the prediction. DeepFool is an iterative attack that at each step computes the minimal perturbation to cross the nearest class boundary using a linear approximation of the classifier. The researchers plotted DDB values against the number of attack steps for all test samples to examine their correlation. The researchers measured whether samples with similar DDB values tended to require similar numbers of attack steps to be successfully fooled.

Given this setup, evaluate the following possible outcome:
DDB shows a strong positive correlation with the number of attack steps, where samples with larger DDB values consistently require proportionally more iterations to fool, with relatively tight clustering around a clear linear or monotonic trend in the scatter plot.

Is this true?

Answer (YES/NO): NO